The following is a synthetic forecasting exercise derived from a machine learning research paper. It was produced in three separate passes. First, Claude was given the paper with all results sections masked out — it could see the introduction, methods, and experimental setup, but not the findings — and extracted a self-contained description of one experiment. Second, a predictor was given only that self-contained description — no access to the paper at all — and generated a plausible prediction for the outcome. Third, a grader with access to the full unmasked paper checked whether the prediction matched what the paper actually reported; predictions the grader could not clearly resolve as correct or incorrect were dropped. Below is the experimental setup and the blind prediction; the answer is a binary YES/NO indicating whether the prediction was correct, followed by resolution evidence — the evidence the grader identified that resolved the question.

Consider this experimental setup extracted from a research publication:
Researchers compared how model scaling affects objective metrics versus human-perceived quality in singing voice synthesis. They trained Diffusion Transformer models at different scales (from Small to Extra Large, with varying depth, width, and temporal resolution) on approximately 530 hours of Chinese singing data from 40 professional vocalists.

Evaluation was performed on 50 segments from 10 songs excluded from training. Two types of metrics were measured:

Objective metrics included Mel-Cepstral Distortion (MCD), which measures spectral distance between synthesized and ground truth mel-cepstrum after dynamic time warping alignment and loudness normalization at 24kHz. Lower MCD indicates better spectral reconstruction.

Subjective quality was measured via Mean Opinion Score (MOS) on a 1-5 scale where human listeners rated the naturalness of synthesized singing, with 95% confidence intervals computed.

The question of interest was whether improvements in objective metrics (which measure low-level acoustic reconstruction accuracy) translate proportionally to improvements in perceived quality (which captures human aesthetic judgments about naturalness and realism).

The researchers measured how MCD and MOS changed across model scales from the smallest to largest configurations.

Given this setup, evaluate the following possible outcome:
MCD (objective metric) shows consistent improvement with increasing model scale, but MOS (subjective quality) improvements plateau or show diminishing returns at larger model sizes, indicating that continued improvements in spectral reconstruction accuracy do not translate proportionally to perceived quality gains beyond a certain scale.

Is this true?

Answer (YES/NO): YES